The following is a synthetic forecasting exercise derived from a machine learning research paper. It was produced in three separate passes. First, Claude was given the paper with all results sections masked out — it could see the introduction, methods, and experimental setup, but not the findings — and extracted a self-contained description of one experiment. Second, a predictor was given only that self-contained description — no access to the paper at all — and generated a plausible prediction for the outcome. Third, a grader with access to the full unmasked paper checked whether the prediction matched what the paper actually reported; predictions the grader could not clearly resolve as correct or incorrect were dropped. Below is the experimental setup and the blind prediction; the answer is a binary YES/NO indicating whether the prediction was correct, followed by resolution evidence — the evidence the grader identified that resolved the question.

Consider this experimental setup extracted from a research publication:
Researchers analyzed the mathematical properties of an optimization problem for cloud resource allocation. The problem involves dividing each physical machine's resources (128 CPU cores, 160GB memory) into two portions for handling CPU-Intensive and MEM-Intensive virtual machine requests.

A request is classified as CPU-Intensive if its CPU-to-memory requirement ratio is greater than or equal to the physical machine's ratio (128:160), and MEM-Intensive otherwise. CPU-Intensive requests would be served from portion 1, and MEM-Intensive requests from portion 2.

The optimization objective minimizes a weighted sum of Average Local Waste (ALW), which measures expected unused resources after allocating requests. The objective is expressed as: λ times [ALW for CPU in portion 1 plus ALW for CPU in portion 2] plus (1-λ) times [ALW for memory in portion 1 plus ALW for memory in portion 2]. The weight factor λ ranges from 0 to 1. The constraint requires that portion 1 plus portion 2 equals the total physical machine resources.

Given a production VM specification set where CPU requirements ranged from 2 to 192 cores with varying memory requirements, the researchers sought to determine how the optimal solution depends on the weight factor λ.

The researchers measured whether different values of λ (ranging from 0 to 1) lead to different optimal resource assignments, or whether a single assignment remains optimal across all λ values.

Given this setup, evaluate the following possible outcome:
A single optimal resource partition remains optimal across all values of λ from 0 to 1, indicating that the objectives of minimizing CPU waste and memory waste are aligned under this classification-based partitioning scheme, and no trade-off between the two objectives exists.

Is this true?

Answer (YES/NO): YES